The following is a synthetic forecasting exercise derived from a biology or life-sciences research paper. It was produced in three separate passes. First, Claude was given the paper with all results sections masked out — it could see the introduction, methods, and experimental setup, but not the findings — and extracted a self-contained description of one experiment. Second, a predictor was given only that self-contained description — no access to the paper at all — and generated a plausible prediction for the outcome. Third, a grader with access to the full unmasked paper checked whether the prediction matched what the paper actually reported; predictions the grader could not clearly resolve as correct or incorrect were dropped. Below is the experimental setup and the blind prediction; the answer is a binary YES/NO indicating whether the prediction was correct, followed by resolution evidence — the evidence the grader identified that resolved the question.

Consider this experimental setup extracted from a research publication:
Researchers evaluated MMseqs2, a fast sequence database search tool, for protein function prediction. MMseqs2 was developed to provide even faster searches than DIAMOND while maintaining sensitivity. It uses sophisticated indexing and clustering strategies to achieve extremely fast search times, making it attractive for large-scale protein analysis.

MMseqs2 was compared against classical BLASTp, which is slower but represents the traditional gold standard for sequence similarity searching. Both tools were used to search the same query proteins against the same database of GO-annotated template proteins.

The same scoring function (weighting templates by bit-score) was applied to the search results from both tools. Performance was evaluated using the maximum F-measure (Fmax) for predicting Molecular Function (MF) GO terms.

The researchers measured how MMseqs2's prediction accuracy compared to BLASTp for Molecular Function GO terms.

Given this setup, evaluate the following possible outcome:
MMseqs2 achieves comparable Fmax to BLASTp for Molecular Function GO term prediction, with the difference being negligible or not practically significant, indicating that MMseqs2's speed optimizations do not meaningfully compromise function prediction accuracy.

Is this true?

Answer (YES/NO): YES